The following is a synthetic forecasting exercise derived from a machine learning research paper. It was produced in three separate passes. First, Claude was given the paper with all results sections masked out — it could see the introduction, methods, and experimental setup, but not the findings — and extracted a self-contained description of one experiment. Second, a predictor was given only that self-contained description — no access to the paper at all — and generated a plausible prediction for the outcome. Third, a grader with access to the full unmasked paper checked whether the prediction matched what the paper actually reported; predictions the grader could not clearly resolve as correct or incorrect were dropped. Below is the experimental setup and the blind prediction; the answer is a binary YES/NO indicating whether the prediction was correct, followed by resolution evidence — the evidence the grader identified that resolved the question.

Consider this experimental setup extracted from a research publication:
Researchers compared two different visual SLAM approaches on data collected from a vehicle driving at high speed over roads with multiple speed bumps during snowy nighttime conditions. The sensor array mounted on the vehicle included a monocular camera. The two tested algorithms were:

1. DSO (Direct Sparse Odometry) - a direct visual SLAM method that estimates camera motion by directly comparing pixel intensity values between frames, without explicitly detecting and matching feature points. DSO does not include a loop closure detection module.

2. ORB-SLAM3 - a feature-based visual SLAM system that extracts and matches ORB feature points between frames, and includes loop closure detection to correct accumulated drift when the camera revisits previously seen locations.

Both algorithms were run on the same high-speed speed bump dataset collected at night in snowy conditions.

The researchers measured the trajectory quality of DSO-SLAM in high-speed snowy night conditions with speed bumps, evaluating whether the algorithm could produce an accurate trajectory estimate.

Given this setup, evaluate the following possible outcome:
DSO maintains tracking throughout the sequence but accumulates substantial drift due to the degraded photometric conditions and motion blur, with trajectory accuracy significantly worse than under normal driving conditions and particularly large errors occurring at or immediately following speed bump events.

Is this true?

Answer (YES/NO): NO